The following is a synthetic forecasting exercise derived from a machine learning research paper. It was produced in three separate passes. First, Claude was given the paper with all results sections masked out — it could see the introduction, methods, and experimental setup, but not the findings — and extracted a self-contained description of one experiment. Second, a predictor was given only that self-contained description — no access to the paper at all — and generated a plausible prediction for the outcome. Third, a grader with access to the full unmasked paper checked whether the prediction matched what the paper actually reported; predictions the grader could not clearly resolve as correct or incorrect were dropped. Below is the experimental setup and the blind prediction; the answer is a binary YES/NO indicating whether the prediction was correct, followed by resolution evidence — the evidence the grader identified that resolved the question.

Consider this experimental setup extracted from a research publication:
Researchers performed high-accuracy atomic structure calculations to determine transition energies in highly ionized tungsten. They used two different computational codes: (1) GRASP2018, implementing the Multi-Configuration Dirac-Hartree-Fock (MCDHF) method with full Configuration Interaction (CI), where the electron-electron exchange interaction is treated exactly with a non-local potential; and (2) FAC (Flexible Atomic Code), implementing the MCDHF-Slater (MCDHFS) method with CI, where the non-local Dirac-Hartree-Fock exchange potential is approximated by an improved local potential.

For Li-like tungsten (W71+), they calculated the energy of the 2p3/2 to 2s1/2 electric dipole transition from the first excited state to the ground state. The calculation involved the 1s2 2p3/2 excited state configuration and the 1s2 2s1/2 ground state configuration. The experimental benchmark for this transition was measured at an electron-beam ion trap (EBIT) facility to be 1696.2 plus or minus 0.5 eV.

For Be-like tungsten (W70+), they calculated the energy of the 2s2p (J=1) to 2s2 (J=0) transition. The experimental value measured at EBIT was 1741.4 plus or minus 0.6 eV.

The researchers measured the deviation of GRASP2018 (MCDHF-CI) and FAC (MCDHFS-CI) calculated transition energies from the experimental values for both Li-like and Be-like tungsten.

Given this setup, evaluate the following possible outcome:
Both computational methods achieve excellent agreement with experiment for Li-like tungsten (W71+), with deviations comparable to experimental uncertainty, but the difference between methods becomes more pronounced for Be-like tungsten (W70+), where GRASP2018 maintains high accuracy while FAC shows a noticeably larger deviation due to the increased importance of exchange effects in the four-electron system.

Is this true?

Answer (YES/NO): NO